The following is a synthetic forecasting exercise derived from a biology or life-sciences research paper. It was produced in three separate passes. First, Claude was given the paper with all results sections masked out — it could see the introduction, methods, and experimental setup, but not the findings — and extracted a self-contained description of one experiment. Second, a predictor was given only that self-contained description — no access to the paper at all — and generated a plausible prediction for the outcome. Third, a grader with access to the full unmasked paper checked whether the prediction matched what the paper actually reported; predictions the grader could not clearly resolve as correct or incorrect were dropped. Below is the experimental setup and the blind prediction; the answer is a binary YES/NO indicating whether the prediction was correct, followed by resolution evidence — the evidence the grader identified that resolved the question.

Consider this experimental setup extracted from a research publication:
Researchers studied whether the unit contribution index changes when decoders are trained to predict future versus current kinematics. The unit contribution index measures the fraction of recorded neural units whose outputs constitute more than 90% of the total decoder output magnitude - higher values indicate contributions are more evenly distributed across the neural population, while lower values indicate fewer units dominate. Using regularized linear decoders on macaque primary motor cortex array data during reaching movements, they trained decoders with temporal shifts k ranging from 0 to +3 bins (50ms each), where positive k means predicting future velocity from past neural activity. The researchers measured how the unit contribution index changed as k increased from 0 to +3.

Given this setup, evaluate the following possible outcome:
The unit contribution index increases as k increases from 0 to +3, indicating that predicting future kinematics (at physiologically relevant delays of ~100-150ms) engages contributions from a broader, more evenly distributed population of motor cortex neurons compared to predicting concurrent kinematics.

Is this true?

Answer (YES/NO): NO